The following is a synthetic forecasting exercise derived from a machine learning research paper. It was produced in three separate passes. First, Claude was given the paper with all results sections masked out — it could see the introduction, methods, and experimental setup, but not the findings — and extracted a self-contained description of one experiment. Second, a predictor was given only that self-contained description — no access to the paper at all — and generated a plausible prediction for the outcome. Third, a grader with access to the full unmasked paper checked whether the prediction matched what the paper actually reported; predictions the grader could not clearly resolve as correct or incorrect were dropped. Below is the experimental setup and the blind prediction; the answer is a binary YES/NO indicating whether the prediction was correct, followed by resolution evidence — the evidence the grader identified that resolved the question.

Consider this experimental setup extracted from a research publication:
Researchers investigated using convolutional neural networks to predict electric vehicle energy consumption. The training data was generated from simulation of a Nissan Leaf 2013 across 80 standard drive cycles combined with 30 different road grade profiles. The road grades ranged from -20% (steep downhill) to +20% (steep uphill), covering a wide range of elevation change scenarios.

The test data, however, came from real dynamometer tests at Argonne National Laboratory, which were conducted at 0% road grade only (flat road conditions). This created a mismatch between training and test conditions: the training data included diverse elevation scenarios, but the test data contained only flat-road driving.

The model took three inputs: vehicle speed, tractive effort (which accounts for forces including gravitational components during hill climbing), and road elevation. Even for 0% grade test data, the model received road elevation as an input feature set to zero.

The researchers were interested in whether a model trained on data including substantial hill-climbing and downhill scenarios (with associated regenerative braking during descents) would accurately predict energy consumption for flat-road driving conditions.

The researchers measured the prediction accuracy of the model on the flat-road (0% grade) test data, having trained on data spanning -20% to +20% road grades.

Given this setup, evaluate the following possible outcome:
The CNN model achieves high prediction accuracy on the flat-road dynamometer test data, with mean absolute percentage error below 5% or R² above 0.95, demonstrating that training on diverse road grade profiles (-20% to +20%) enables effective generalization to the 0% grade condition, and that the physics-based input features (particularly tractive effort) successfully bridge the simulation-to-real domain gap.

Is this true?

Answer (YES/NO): YES